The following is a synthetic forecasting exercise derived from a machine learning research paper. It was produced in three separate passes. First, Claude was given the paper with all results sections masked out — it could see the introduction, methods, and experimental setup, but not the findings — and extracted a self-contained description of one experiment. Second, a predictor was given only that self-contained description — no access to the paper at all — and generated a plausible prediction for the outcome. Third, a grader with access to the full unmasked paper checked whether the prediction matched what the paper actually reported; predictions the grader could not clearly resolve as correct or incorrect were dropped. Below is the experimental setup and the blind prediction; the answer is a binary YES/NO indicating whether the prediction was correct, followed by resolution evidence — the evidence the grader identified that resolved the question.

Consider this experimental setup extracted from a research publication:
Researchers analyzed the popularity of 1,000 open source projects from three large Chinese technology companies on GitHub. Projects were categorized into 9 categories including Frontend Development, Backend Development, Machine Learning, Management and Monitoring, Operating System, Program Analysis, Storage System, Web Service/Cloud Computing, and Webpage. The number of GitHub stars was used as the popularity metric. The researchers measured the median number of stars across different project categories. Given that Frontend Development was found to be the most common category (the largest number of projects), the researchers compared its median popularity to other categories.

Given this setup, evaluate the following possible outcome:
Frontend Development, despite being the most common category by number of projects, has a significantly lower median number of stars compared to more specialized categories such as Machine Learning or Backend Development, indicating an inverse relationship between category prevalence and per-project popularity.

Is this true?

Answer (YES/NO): YES